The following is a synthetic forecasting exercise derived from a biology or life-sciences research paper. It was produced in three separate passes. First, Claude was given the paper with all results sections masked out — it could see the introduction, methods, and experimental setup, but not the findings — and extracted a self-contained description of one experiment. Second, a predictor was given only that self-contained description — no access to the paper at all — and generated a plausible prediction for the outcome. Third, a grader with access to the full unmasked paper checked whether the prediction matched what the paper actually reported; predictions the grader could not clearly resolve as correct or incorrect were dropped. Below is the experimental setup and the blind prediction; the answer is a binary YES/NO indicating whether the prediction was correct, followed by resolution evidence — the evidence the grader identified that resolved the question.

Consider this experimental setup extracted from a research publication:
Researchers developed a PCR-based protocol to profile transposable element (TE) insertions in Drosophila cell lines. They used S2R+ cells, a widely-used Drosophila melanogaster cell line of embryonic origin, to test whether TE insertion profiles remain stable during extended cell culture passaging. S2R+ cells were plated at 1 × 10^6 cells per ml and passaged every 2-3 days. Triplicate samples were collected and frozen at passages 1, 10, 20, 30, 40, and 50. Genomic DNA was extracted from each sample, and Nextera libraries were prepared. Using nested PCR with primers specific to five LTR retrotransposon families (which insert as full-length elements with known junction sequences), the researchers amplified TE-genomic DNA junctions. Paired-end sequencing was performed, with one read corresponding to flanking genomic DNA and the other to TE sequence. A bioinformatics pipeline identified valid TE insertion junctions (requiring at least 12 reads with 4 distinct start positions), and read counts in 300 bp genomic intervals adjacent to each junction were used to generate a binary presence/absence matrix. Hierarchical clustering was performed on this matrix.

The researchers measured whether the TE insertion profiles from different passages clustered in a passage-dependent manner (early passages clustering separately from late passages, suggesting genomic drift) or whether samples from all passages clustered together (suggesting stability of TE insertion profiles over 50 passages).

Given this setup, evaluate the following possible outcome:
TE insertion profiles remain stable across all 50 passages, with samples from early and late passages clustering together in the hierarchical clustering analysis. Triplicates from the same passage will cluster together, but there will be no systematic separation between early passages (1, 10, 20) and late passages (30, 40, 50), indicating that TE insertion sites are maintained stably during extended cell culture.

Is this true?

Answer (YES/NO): NO